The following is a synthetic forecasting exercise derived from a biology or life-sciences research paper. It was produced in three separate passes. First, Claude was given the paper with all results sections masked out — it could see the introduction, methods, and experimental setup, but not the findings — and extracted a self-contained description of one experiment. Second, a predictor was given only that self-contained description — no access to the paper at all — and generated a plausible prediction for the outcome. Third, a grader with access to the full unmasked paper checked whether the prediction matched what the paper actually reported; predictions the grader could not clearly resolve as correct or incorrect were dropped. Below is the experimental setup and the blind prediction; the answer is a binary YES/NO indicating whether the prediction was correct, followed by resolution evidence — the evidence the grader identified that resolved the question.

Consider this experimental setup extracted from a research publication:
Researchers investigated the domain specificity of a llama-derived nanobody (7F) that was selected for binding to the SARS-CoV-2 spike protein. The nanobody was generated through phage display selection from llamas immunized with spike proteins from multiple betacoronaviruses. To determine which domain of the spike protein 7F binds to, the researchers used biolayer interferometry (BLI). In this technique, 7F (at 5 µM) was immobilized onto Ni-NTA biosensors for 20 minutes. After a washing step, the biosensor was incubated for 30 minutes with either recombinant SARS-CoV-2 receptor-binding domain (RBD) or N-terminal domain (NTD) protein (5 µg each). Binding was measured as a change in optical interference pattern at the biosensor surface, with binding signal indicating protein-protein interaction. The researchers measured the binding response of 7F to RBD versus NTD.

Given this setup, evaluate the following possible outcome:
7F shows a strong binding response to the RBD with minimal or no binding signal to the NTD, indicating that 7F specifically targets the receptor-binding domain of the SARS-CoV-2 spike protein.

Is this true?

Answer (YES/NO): YES